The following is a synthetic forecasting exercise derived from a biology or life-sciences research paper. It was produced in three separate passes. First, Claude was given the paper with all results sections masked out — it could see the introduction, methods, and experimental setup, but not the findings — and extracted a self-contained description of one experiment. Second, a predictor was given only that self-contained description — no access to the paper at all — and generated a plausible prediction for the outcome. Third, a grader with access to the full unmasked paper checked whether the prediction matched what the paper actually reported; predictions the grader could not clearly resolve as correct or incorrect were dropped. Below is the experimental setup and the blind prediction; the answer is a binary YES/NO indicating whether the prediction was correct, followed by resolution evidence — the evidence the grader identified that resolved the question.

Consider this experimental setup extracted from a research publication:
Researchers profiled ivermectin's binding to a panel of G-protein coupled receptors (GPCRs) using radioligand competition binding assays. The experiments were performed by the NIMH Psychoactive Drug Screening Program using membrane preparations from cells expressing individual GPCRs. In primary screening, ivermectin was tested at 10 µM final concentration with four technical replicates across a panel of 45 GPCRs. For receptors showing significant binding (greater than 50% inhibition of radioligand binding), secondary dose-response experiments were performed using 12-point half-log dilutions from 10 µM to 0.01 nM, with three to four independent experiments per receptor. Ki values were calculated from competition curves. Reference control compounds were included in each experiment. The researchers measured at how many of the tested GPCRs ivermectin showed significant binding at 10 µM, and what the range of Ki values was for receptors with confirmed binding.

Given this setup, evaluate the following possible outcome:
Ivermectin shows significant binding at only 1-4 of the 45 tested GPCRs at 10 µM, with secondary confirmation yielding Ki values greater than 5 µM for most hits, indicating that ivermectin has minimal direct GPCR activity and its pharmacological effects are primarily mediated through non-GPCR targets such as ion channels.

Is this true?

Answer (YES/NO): NO